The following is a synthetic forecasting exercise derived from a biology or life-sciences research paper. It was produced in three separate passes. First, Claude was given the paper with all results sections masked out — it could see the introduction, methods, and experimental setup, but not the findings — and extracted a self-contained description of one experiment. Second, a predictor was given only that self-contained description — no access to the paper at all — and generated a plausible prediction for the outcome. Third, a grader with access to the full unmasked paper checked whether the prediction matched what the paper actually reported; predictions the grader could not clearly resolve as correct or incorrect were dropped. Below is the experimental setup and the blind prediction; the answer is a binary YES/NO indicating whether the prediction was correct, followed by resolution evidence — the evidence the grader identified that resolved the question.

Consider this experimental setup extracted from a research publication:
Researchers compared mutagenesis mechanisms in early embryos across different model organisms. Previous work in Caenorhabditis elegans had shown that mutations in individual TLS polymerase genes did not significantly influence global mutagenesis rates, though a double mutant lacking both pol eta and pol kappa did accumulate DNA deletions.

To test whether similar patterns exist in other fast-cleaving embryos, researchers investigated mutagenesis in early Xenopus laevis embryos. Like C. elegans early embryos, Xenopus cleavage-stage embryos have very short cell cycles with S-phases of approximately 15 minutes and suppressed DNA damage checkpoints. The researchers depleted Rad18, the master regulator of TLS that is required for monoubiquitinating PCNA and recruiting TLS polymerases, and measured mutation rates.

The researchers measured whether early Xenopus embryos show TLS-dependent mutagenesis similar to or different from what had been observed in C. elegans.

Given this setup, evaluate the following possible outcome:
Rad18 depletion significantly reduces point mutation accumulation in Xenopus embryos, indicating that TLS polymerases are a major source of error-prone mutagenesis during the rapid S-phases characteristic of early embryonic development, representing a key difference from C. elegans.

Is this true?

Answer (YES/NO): YES